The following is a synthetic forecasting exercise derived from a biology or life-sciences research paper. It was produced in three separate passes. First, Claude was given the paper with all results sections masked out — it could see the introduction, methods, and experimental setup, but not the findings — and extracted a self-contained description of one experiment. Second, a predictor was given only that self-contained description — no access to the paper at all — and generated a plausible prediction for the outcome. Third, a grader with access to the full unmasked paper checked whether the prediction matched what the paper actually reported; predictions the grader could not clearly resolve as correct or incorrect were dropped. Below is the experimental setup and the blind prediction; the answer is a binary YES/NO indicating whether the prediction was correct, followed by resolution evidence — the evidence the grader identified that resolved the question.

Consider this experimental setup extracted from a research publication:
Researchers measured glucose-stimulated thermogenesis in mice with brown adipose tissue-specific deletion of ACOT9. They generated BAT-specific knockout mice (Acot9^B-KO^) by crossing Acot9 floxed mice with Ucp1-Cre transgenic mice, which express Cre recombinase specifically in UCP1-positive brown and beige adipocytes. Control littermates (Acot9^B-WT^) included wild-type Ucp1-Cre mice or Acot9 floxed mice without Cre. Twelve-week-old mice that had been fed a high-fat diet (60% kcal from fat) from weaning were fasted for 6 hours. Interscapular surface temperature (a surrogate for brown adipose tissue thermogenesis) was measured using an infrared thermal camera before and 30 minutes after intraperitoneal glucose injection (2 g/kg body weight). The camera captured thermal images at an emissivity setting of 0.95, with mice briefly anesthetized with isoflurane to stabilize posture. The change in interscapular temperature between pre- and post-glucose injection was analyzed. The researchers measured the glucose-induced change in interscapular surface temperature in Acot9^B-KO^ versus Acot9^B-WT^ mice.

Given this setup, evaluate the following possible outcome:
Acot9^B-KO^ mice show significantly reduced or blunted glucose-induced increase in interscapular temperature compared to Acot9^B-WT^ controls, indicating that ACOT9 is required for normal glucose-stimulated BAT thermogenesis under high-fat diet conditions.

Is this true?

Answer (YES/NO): NO